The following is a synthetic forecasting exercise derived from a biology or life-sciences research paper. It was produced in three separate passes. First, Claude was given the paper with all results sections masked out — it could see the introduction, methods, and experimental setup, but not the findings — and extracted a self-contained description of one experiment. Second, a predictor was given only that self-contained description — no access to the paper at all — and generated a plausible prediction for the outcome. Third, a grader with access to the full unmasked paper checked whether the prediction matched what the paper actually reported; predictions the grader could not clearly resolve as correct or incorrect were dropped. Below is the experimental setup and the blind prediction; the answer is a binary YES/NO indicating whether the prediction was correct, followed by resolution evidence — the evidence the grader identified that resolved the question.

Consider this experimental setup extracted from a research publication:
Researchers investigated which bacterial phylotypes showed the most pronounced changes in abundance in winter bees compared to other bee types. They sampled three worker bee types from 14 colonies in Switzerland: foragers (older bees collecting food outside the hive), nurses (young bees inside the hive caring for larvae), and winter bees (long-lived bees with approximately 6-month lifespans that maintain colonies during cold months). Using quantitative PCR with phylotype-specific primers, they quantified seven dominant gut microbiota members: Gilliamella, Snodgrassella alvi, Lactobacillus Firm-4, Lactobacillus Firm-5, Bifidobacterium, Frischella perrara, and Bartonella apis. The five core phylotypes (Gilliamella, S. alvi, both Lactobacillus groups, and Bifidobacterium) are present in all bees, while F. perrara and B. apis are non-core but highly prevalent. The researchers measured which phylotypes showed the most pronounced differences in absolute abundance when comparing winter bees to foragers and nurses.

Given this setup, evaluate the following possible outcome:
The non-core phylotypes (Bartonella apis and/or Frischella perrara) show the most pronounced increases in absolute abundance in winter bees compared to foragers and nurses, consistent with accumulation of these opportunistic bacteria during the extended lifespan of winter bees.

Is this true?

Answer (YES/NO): NO